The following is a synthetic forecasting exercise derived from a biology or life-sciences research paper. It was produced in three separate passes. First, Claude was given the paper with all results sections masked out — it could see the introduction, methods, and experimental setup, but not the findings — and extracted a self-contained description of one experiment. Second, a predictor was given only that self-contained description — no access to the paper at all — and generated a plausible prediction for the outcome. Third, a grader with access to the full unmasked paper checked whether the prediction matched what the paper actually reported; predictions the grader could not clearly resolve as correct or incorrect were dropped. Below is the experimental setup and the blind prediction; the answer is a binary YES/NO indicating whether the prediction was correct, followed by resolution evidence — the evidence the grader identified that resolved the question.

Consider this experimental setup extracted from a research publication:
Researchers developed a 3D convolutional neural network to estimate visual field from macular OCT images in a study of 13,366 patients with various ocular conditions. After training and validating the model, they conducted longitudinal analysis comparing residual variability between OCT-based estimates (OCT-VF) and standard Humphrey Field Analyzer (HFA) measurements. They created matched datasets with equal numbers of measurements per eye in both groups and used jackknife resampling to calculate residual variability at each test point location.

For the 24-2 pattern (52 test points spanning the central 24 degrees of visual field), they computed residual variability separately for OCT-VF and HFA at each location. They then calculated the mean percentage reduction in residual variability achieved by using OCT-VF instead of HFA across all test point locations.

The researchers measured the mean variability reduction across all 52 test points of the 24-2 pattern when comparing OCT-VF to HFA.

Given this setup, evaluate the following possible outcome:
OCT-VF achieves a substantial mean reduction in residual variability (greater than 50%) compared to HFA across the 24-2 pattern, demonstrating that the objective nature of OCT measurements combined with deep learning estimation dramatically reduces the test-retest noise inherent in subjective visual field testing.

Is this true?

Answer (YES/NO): YES